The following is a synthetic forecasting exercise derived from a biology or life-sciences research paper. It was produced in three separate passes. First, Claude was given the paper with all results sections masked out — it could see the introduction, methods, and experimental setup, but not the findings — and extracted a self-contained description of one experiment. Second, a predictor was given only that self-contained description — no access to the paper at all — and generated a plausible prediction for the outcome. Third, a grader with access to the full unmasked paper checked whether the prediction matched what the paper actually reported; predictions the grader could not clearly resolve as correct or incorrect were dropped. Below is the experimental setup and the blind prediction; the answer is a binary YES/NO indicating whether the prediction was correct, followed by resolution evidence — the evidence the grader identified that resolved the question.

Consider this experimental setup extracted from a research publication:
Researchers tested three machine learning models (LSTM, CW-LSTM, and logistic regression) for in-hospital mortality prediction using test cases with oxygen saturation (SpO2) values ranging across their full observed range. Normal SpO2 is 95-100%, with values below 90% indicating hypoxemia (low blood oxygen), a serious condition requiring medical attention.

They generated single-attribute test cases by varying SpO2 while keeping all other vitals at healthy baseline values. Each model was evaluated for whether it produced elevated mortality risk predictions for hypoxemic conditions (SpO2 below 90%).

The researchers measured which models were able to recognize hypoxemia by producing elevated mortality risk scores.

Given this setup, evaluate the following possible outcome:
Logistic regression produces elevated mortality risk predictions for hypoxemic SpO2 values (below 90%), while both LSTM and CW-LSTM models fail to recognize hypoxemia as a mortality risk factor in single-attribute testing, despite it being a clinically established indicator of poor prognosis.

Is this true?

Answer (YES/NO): YES